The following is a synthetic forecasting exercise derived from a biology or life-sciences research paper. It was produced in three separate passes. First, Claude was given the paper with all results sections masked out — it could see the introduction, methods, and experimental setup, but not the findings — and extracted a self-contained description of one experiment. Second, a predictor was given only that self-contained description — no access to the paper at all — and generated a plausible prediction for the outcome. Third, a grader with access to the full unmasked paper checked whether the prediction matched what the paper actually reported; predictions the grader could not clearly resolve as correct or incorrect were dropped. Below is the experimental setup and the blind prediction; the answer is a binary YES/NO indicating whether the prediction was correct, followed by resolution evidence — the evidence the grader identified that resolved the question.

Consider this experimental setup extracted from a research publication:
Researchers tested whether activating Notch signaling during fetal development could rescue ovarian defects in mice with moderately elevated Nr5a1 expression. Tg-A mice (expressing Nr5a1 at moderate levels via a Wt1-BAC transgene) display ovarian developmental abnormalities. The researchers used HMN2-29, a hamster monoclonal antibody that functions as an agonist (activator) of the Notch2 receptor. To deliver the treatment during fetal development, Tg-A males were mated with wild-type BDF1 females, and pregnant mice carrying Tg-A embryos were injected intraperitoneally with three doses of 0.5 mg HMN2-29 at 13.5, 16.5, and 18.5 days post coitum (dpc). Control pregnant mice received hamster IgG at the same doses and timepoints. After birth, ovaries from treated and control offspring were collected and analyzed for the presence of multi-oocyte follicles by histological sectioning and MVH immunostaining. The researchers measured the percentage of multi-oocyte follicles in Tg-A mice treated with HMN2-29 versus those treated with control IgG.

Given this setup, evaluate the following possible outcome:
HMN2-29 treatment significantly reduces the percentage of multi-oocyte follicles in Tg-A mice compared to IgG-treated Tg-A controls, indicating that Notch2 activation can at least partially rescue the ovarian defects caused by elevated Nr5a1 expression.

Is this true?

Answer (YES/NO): YES